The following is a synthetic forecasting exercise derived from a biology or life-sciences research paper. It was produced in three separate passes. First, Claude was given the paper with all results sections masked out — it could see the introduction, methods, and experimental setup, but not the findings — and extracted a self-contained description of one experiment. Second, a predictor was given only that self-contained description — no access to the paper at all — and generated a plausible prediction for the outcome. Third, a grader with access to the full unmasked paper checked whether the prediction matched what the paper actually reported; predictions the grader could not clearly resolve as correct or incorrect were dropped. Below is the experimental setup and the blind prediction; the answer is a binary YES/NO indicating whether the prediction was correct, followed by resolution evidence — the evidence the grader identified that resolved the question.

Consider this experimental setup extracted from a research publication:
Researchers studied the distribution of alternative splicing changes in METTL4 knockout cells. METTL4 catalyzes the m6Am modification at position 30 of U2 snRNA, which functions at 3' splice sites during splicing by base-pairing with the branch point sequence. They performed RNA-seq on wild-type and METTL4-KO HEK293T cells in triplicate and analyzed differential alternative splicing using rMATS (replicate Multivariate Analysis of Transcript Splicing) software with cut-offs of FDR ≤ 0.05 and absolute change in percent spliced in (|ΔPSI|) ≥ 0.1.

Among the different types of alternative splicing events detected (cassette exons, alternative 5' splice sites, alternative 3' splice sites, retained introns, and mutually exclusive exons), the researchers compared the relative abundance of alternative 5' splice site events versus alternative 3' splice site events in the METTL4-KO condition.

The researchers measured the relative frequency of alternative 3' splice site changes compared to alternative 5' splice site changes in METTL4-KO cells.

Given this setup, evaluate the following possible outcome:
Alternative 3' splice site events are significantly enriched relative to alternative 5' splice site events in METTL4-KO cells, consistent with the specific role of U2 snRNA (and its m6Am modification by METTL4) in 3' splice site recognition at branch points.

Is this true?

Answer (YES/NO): NO